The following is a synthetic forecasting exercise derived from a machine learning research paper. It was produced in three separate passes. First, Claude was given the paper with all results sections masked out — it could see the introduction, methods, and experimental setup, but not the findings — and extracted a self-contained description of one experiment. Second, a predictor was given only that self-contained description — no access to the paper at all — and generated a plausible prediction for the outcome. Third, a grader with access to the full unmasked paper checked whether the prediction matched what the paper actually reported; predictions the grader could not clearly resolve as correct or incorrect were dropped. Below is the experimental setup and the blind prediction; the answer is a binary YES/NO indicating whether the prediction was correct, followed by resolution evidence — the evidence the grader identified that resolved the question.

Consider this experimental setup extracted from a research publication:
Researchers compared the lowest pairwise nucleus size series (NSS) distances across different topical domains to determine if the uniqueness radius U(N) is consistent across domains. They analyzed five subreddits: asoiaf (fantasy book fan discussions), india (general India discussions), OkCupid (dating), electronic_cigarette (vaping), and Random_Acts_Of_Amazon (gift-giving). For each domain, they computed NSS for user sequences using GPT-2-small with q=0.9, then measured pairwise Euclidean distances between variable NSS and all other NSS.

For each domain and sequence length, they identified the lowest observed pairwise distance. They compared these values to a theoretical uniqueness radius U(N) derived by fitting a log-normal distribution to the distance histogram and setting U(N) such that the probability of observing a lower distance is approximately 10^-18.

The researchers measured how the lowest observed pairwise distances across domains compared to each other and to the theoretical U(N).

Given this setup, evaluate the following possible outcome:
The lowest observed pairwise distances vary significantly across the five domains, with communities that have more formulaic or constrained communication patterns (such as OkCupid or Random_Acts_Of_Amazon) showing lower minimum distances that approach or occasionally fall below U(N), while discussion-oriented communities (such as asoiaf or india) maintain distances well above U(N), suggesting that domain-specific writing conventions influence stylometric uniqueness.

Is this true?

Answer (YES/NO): NO